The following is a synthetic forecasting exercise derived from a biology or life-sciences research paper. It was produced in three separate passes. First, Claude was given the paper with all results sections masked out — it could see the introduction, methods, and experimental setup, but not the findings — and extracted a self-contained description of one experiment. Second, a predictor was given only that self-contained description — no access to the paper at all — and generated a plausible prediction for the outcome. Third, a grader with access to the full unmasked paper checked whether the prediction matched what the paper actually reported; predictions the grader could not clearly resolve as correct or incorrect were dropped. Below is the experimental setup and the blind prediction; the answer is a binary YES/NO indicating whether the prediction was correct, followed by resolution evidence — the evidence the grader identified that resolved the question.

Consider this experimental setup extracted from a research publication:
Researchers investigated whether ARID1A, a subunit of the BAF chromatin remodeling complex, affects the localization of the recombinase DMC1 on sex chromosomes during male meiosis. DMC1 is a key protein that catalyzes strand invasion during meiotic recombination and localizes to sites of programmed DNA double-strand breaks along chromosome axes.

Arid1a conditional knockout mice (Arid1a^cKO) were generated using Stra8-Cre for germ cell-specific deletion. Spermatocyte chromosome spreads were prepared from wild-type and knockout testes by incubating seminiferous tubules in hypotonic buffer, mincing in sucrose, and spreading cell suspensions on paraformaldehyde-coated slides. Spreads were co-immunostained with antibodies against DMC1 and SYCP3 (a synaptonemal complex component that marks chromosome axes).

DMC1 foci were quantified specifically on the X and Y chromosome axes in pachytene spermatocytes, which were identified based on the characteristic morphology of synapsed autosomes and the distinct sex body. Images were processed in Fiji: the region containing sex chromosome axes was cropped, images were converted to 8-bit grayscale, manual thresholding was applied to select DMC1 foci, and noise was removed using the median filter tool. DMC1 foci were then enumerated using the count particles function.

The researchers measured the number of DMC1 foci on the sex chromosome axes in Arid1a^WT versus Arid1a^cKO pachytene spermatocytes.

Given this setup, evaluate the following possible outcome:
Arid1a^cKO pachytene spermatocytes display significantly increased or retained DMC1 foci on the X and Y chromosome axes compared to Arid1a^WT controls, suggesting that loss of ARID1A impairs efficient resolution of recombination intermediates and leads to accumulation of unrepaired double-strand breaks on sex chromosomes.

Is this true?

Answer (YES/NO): NO